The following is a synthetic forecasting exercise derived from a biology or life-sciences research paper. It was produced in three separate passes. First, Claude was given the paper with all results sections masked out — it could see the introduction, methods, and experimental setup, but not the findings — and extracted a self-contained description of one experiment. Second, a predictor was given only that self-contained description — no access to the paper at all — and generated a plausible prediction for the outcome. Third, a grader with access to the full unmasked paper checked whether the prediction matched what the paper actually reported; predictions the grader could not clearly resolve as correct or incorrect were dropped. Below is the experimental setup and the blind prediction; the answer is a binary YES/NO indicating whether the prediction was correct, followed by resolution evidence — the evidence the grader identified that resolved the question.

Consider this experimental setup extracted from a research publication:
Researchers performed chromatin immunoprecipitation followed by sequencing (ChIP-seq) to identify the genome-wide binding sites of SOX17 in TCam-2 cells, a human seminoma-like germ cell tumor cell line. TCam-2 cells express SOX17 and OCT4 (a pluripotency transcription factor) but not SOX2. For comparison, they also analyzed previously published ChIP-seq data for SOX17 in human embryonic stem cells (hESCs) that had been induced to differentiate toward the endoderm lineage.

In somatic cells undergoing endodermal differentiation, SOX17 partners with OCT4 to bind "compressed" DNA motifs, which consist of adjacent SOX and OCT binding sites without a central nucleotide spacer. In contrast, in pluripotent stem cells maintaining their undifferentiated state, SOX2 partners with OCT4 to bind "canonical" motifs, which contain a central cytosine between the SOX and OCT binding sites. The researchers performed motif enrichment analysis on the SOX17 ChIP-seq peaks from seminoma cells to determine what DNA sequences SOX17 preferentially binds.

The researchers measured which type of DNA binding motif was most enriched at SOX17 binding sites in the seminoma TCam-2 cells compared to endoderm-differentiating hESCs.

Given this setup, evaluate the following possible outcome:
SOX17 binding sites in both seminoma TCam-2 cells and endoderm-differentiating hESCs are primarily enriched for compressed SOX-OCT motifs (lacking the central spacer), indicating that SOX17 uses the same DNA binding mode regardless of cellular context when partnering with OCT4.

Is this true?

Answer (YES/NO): NO